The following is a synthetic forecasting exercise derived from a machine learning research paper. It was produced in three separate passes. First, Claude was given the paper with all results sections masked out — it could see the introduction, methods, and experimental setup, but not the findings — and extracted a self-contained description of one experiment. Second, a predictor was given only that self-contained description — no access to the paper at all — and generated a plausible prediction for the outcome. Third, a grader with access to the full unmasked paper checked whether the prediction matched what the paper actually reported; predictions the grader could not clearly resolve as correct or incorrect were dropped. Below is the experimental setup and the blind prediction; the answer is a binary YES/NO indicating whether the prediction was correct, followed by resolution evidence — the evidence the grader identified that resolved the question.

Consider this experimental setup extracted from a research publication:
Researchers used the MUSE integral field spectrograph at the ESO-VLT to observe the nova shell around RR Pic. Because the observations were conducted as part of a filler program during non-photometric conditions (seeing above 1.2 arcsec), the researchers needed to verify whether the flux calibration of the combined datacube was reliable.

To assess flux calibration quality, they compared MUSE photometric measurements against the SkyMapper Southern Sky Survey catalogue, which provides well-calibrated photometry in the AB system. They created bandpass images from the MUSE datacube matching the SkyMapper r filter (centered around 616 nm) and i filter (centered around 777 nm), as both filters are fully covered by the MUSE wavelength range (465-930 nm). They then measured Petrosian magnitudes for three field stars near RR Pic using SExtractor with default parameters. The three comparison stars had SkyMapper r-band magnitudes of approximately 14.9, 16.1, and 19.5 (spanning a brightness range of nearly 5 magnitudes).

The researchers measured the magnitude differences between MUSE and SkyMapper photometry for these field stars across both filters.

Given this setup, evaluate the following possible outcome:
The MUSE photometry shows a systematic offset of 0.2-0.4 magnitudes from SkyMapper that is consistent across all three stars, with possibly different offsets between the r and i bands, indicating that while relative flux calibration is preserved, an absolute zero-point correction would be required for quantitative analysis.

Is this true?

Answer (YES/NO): NO